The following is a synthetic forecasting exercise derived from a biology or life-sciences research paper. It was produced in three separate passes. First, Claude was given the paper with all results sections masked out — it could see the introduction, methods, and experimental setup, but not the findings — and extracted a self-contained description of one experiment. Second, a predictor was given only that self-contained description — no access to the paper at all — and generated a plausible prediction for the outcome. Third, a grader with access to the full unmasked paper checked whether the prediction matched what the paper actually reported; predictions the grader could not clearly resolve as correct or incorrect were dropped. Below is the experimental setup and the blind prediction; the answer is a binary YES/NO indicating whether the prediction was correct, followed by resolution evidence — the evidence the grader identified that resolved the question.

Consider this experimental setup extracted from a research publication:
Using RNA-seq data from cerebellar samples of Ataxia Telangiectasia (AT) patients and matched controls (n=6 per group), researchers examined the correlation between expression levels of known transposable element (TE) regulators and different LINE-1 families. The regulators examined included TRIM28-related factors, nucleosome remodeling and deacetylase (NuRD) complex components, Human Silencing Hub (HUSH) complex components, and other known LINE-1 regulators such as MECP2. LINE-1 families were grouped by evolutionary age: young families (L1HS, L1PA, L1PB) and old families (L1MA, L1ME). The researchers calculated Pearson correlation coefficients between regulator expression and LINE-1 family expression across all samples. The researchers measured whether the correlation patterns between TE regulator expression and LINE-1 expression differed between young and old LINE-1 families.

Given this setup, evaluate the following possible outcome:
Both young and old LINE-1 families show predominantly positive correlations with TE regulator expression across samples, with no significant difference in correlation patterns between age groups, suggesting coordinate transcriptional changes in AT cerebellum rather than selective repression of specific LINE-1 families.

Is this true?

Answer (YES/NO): NO